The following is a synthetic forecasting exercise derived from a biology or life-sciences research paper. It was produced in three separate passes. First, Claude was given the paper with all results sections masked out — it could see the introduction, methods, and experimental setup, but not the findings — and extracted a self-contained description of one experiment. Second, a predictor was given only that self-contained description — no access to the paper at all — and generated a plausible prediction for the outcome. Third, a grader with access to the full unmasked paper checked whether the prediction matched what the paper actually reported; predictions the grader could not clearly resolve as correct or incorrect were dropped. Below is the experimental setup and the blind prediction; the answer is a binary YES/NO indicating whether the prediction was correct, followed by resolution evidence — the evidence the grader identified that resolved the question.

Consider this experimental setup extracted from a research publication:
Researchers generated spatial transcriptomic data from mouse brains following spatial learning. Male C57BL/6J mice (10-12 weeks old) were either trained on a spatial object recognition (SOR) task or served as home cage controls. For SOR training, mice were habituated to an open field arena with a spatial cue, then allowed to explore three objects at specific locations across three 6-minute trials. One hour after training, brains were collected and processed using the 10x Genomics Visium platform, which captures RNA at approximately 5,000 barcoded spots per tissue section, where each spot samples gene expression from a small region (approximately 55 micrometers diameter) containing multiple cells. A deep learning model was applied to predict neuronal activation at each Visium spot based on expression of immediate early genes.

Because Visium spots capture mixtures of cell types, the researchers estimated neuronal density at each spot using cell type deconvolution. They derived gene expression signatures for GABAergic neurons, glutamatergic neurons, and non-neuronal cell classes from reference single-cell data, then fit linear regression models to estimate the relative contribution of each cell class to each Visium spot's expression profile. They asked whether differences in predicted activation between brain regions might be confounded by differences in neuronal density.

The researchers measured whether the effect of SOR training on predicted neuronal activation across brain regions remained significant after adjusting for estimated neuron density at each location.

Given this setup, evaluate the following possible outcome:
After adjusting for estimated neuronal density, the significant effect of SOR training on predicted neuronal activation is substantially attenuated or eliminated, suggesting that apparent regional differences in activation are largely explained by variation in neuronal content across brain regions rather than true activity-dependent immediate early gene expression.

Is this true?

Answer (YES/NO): NO